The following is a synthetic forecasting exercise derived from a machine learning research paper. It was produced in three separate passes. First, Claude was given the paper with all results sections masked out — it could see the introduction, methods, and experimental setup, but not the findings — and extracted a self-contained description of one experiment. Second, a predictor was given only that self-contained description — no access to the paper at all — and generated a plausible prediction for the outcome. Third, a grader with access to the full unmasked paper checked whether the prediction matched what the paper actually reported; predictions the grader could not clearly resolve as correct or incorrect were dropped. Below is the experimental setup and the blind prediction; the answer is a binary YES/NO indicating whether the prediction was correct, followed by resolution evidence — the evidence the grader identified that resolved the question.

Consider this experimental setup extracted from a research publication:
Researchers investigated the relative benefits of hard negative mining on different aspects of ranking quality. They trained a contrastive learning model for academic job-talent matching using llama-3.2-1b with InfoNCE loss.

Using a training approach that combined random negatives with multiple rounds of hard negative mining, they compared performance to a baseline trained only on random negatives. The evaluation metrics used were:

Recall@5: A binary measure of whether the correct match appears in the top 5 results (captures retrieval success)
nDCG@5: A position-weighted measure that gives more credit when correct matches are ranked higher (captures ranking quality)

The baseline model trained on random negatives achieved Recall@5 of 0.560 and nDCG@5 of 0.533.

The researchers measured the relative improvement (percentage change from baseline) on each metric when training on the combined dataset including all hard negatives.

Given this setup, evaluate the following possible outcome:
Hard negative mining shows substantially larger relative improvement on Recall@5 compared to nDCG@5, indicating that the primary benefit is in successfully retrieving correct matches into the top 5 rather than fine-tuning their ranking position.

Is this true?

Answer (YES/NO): NO